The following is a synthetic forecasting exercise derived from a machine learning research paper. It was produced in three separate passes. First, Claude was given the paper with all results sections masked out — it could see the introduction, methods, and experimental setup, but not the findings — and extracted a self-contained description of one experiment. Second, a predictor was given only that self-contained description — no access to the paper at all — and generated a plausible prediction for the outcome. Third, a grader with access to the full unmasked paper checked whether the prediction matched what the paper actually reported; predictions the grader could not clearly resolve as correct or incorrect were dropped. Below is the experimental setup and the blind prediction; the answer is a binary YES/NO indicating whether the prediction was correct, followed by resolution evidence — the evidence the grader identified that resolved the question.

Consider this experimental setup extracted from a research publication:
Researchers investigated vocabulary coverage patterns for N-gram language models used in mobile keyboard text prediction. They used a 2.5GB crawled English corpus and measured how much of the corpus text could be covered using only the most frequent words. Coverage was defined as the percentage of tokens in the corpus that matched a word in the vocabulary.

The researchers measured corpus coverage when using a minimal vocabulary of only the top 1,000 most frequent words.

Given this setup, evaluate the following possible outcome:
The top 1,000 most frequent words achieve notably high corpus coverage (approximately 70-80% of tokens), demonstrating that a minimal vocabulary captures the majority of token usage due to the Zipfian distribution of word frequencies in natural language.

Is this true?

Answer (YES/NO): NO